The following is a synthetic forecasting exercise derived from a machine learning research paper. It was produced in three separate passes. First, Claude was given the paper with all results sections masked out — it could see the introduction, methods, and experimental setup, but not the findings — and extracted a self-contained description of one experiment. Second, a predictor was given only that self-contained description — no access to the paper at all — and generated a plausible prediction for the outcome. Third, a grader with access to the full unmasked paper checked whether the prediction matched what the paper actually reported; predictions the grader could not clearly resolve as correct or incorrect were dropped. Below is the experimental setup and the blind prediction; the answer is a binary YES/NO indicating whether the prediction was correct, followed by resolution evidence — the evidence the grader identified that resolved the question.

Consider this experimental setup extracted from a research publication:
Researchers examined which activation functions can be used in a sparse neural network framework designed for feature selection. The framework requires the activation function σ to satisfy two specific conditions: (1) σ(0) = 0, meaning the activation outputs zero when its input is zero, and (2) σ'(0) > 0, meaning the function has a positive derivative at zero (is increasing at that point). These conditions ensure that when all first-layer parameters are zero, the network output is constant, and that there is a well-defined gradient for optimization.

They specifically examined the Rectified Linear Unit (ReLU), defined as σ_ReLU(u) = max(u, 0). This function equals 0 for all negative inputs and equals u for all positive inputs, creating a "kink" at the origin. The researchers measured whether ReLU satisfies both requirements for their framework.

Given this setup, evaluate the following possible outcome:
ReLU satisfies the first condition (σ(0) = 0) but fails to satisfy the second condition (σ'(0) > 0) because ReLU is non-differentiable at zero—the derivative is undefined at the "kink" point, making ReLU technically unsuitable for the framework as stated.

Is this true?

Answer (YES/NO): YES